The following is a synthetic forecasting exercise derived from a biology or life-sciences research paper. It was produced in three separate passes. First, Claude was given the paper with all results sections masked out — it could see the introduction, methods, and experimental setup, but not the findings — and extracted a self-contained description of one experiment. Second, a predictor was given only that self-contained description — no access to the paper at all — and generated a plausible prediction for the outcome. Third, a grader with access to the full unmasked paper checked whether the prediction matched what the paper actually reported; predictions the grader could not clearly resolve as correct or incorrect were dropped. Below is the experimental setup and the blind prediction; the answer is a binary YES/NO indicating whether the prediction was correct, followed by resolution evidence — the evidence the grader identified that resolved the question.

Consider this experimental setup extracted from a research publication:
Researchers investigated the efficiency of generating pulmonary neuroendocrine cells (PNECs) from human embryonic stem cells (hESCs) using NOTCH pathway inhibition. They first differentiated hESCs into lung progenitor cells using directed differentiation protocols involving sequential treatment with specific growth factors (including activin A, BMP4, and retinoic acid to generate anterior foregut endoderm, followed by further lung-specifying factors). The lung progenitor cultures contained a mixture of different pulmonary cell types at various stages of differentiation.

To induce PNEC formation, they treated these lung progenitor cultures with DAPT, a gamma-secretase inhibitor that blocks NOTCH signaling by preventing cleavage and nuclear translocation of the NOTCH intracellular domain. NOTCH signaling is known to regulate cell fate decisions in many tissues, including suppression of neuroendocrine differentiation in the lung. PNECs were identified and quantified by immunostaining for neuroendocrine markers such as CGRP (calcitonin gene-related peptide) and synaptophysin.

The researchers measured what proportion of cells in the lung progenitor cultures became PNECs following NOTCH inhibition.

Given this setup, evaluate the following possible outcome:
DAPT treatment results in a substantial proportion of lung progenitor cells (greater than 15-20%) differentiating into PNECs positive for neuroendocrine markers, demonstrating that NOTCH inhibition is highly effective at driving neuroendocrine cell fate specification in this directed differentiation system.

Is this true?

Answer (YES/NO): NO